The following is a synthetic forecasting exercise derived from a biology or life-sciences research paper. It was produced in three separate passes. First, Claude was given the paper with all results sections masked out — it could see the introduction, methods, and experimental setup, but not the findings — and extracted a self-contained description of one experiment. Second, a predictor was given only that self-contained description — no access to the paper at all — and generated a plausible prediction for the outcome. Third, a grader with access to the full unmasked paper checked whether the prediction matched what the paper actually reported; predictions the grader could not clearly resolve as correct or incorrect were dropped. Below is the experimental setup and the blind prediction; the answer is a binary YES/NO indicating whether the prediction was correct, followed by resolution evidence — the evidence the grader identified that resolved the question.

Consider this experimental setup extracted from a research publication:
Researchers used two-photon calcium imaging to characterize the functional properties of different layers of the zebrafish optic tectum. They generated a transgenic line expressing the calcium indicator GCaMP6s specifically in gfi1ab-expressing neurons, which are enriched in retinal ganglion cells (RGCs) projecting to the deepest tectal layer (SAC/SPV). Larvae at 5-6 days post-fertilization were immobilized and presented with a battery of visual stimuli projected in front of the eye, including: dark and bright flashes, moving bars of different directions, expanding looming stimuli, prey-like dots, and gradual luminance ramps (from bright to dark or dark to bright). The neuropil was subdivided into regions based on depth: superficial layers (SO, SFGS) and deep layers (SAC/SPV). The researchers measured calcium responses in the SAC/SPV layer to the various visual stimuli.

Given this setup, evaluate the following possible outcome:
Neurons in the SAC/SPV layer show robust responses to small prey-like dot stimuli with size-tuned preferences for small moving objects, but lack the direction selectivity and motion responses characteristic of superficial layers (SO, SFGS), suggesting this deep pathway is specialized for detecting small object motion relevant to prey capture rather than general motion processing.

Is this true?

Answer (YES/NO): NO